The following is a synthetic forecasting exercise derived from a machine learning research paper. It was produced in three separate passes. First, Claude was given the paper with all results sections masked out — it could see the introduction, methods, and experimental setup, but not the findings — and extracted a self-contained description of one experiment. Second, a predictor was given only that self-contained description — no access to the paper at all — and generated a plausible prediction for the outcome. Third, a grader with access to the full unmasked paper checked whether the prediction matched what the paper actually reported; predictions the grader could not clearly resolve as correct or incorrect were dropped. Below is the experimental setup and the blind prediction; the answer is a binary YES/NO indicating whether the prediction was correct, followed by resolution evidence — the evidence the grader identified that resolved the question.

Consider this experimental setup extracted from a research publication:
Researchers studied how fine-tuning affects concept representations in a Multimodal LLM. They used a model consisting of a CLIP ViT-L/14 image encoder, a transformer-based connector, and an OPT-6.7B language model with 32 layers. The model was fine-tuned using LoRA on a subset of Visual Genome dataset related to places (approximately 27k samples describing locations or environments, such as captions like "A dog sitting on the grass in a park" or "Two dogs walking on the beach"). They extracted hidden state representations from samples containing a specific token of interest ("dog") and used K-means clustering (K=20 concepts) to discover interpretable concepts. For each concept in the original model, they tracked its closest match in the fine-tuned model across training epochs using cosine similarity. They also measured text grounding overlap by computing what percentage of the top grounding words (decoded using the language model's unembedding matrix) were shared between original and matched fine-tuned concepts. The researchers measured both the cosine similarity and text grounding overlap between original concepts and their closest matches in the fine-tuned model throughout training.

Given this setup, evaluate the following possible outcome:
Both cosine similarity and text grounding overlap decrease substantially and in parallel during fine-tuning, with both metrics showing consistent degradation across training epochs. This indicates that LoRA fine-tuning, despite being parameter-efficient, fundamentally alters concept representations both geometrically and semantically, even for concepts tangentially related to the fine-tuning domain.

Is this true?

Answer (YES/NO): YES